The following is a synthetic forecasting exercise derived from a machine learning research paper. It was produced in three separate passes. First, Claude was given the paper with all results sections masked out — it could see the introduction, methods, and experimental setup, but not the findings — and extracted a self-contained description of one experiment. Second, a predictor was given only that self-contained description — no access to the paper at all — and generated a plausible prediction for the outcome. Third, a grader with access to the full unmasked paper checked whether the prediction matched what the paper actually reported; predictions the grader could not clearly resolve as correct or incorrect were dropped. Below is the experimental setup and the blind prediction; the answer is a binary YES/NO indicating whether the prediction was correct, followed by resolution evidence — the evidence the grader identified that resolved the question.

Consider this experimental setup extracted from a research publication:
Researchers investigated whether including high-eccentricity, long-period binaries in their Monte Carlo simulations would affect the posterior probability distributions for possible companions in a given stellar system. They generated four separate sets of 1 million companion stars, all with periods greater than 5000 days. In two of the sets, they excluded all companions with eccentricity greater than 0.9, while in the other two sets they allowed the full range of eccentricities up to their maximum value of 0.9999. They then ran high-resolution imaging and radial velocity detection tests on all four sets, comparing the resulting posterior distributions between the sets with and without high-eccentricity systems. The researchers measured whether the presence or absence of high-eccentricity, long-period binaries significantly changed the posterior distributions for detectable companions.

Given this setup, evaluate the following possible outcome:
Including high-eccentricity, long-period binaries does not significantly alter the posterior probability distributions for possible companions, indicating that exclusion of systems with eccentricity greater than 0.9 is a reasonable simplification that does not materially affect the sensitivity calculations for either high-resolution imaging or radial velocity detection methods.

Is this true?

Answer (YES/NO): YES